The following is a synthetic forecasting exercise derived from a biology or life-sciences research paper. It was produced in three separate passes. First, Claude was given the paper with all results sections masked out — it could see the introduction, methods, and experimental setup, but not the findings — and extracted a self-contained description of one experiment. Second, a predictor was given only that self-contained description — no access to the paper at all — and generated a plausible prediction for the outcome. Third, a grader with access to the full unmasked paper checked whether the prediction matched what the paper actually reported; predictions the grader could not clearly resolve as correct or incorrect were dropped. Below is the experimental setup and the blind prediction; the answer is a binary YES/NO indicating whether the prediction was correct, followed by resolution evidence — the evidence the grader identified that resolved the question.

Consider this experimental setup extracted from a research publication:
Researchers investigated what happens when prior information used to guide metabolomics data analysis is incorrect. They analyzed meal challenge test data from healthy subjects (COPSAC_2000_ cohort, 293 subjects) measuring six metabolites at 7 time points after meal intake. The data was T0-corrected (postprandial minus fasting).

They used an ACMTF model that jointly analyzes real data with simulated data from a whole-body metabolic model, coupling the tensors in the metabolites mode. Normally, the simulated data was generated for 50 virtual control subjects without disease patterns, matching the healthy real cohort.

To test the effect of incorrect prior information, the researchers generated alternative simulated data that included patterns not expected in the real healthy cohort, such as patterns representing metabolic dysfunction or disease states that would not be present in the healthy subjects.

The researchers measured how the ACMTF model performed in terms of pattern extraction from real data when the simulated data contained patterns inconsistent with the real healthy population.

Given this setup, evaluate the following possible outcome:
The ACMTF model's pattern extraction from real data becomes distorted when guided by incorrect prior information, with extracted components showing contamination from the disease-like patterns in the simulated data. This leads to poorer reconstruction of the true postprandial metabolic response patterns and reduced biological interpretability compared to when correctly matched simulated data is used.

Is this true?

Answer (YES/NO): YES